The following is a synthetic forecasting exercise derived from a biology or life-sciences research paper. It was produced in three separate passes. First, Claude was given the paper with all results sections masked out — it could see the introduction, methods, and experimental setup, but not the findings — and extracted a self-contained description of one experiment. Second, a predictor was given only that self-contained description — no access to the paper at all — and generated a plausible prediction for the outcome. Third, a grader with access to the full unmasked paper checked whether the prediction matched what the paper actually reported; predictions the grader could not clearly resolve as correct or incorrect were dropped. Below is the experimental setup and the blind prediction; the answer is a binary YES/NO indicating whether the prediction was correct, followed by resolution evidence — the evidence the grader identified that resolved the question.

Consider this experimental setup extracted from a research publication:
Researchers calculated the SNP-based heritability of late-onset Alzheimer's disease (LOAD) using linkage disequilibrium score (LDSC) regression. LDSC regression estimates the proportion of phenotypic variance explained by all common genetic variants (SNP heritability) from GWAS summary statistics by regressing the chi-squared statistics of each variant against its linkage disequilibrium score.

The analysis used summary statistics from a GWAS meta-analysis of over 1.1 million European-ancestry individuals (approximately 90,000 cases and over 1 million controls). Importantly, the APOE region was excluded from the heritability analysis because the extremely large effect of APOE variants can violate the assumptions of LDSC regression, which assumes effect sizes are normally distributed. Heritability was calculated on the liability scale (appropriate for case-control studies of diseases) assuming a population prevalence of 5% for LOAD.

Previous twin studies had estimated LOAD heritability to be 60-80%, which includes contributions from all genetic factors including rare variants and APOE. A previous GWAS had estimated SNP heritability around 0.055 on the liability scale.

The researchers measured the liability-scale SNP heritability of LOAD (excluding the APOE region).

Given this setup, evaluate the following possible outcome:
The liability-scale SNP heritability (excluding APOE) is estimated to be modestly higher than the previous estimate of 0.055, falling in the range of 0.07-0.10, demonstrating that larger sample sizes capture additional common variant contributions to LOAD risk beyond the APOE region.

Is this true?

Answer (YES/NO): NO